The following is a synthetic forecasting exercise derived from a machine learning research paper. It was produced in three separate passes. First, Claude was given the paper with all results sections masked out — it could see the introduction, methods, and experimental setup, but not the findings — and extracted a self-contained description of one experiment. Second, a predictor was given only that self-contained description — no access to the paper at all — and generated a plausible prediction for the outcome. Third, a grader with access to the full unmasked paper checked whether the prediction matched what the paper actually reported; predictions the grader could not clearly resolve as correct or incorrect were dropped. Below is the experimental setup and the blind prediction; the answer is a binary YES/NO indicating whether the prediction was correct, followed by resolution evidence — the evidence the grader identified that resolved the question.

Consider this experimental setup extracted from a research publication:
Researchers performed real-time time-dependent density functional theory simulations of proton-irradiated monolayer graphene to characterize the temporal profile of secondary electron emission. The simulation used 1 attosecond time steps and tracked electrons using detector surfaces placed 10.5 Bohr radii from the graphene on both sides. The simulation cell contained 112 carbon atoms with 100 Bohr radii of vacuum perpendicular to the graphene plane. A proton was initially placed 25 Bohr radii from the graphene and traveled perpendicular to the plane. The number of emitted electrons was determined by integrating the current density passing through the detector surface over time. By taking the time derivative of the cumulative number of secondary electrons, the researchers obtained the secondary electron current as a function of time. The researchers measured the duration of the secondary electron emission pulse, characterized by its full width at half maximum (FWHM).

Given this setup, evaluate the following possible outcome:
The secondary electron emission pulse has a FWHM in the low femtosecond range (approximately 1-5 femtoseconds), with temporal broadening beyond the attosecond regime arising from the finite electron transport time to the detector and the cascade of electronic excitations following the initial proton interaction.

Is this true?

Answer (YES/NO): YES